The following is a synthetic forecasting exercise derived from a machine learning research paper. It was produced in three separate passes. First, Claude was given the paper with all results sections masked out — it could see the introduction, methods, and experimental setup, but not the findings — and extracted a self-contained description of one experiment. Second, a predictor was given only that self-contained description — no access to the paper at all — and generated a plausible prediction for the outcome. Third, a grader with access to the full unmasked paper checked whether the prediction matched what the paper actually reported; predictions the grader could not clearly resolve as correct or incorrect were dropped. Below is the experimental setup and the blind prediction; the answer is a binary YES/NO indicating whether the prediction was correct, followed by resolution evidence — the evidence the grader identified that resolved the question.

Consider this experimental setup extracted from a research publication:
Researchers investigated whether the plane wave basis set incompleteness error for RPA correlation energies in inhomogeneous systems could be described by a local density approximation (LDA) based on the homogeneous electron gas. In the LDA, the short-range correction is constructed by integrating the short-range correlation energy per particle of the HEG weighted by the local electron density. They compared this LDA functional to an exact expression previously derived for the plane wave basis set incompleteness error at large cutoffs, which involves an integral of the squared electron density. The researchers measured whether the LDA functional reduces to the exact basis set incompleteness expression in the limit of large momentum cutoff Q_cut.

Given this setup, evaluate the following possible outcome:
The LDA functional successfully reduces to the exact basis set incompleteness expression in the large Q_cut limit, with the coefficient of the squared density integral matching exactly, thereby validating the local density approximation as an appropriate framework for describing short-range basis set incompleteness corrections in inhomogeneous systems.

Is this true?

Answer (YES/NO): YES